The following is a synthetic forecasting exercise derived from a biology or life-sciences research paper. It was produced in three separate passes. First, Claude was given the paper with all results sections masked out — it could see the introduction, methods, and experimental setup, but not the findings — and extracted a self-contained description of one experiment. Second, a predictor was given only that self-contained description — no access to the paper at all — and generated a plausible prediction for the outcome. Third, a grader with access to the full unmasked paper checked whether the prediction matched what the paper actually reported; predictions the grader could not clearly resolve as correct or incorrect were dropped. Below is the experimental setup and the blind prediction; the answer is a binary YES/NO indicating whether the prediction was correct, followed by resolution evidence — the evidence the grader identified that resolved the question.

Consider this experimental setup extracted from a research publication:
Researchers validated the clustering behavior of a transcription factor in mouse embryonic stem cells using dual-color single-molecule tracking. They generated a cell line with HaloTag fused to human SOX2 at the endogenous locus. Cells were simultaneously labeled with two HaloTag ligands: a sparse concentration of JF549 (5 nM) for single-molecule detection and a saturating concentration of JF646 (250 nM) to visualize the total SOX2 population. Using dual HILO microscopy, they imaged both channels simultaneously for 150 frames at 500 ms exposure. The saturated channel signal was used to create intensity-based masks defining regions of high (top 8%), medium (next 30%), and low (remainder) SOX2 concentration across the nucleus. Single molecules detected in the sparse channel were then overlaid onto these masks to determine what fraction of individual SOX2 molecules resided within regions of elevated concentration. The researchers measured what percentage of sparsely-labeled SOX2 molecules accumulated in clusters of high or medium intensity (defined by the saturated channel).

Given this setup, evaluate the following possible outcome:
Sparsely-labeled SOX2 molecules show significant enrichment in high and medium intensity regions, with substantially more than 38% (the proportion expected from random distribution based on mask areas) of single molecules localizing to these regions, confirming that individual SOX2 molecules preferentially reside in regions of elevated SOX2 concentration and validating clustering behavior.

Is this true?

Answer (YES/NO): YES